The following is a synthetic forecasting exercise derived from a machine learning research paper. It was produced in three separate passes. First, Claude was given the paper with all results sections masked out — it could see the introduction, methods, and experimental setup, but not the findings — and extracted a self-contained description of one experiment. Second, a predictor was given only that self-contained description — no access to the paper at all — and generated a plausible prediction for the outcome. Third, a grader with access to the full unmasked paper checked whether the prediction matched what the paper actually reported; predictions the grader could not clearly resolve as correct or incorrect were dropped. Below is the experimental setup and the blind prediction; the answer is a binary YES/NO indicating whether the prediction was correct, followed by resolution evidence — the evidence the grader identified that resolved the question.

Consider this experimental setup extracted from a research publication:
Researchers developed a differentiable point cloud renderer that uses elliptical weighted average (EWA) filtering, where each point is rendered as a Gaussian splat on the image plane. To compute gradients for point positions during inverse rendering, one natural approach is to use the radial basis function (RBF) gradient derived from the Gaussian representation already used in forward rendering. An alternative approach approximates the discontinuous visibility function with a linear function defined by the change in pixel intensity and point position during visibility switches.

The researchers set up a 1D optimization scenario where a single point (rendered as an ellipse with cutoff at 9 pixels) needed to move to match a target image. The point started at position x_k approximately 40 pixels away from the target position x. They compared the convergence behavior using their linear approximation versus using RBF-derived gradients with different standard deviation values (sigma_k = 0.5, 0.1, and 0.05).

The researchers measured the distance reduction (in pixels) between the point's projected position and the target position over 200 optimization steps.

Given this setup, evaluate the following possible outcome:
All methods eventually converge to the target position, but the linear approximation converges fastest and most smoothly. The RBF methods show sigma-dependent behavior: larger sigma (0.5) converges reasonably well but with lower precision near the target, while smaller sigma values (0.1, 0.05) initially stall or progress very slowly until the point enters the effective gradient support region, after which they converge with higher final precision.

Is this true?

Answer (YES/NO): NO